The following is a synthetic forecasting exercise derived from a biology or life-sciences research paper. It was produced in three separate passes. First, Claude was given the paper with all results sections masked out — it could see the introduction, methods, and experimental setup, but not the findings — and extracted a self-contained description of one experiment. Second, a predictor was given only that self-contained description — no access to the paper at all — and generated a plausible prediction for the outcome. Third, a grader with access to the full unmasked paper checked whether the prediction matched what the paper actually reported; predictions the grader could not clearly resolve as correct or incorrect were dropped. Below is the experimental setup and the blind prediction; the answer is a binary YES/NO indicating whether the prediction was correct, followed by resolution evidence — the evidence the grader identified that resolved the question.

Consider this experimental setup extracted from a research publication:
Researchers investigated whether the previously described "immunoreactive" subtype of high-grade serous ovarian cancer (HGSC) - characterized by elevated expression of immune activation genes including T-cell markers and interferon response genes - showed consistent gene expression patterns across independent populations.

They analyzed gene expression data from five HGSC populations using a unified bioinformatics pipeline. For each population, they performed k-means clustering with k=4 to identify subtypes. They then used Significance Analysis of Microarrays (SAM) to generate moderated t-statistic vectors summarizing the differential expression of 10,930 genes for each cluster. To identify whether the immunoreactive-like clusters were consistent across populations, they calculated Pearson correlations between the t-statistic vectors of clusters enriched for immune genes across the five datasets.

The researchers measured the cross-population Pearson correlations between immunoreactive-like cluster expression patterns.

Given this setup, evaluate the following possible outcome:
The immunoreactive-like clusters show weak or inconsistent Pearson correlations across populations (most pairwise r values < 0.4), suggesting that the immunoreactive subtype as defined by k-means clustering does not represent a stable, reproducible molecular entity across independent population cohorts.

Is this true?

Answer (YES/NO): NO